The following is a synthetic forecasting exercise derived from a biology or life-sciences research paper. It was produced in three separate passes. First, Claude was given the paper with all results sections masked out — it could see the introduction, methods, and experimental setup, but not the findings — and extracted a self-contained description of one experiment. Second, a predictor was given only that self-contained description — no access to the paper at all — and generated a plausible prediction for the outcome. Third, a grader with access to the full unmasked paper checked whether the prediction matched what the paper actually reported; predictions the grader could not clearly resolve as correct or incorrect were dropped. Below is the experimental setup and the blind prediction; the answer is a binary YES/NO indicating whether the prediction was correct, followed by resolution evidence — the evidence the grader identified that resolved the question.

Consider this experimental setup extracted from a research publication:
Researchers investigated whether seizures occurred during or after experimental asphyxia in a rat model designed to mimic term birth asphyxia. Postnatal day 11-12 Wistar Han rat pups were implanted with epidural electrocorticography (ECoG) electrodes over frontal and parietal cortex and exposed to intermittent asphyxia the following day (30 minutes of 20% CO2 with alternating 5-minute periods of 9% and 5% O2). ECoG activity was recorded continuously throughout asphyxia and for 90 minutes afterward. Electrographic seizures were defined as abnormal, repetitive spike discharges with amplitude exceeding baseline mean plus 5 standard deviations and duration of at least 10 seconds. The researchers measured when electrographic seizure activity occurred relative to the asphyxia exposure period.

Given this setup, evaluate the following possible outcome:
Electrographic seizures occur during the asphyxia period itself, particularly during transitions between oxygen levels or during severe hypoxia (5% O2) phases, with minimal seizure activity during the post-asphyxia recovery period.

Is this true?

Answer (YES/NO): NO